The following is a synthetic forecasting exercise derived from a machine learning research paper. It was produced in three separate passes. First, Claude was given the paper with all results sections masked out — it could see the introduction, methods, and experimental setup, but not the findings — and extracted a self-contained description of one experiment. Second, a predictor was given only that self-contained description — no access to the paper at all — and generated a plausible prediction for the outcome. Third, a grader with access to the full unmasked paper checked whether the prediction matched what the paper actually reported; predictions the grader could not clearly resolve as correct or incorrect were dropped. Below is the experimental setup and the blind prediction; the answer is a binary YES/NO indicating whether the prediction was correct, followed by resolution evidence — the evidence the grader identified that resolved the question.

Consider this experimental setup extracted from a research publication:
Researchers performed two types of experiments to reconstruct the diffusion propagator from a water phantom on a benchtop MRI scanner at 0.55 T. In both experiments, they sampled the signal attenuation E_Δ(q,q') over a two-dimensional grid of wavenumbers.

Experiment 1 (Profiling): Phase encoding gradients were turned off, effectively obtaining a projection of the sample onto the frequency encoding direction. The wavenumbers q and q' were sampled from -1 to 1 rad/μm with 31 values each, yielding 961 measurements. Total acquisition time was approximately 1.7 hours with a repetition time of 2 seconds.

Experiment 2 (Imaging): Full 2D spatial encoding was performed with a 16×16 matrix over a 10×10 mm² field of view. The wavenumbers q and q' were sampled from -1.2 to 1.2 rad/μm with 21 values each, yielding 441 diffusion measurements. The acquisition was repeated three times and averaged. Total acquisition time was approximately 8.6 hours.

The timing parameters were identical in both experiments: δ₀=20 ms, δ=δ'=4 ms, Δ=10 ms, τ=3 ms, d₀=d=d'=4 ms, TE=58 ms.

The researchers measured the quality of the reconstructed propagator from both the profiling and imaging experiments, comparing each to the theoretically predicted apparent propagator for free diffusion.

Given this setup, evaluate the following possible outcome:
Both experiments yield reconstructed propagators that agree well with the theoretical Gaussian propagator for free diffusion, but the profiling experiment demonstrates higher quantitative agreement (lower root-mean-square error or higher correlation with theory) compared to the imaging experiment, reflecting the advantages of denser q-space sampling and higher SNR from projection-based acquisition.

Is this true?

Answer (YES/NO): YES